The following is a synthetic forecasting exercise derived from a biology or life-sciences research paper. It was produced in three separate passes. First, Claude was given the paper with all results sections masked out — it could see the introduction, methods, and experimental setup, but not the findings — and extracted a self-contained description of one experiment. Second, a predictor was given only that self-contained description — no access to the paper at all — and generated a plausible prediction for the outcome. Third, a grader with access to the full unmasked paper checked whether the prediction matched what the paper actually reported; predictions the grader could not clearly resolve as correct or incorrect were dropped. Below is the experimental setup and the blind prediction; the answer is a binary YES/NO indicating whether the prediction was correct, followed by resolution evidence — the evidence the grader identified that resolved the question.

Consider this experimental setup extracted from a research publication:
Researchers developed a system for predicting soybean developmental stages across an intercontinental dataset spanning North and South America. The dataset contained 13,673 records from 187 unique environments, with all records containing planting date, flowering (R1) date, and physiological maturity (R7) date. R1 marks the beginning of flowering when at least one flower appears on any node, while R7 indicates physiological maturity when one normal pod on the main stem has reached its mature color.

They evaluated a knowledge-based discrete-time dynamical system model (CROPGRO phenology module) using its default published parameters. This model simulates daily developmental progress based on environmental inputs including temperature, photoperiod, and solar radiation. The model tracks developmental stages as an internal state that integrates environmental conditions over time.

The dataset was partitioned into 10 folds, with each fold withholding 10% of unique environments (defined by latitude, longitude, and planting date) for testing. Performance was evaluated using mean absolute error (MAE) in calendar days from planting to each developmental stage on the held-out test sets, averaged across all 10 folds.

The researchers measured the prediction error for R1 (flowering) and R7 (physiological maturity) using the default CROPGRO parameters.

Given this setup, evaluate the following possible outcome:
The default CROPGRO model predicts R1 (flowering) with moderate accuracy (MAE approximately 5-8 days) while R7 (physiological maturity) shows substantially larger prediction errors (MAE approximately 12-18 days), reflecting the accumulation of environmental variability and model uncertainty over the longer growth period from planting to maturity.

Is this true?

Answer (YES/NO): YES